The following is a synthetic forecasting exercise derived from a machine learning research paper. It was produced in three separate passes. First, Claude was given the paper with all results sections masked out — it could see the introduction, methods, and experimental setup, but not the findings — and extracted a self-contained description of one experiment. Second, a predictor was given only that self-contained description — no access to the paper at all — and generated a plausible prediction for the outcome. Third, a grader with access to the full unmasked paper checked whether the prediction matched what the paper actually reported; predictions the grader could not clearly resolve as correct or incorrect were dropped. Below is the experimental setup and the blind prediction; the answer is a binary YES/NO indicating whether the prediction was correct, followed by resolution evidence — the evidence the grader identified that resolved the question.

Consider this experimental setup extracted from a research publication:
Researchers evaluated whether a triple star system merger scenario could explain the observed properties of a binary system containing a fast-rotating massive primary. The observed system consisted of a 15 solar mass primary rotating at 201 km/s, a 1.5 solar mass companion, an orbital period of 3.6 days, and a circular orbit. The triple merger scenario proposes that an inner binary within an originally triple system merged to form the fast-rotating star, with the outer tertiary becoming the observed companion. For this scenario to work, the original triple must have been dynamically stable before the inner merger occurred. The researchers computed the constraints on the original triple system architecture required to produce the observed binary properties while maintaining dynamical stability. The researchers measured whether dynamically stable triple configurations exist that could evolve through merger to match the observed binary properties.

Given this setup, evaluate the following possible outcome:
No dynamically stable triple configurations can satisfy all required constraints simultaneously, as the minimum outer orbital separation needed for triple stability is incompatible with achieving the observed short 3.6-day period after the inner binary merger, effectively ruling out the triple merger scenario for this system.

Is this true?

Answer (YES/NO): NO